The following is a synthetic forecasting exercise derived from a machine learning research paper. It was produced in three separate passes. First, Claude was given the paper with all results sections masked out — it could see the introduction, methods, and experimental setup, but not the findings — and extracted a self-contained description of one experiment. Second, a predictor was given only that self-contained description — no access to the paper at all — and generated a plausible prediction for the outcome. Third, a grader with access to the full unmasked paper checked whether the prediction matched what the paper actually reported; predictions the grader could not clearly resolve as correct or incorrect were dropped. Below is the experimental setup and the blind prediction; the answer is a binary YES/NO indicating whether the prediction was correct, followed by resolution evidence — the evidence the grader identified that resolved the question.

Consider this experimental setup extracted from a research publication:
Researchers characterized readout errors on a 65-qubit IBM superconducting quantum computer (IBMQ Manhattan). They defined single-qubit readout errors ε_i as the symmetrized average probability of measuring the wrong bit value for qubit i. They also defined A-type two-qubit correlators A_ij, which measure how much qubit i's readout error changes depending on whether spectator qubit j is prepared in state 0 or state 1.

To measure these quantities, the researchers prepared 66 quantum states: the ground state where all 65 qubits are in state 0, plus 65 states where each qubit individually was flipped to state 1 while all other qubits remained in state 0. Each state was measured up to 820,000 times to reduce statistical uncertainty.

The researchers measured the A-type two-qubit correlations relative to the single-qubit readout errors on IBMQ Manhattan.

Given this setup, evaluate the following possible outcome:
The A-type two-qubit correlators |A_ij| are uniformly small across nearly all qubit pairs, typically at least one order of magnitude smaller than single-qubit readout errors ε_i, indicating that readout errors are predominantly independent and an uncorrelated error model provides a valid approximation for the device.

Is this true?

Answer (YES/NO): NO